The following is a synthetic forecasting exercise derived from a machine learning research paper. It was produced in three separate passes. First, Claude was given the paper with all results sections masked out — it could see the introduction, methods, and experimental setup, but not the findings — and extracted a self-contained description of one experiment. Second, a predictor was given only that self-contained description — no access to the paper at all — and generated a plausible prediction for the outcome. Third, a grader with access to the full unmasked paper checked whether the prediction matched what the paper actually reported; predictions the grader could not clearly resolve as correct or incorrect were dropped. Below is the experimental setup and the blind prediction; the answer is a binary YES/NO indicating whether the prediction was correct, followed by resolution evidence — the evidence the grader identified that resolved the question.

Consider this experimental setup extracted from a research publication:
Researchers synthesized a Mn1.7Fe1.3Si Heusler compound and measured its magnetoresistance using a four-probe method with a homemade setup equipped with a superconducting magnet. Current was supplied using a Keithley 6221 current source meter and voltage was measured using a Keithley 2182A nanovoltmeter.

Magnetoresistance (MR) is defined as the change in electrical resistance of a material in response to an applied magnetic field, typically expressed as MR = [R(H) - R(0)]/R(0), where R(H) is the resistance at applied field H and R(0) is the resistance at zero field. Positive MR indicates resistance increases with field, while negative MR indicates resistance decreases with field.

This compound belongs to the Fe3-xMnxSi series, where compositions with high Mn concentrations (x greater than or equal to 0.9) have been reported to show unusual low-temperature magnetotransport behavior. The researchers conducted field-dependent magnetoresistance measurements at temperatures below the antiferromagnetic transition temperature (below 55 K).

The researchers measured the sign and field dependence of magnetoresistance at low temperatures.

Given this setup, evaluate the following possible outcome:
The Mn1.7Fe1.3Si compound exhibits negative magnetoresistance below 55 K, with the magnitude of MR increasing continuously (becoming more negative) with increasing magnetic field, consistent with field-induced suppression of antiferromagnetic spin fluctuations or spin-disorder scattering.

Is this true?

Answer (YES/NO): NO